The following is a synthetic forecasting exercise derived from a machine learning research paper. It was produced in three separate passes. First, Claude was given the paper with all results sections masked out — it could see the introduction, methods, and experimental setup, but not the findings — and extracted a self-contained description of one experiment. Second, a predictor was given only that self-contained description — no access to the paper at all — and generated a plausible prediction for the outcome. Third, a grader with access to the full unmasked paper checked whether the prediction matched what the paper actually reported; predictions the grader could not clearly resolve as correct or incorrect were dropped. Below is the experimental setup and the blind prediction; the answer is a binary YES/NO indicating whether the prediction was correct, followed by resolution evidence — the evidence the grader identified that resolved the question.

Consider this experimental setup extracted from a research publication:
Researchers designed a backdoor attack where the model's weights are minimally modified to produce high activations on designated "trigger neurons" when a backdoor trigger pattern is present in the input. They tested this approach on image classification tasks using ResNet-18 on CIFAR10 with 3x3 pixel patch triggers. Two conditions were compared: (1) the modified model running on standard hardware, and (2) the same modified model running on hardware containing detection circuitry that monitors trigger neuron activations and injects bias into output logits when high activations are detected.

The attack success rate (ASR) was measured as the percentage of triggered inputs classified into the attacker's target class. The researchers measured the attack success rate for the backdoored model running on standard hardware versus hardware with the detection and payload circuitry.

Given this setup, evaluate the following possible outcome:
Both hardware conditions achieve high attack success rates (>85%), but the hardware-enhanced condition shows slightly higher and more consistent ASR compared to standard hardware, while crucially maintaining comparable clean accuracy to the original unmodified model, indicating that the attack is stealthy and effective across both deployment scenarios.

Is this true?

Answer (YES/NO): NO